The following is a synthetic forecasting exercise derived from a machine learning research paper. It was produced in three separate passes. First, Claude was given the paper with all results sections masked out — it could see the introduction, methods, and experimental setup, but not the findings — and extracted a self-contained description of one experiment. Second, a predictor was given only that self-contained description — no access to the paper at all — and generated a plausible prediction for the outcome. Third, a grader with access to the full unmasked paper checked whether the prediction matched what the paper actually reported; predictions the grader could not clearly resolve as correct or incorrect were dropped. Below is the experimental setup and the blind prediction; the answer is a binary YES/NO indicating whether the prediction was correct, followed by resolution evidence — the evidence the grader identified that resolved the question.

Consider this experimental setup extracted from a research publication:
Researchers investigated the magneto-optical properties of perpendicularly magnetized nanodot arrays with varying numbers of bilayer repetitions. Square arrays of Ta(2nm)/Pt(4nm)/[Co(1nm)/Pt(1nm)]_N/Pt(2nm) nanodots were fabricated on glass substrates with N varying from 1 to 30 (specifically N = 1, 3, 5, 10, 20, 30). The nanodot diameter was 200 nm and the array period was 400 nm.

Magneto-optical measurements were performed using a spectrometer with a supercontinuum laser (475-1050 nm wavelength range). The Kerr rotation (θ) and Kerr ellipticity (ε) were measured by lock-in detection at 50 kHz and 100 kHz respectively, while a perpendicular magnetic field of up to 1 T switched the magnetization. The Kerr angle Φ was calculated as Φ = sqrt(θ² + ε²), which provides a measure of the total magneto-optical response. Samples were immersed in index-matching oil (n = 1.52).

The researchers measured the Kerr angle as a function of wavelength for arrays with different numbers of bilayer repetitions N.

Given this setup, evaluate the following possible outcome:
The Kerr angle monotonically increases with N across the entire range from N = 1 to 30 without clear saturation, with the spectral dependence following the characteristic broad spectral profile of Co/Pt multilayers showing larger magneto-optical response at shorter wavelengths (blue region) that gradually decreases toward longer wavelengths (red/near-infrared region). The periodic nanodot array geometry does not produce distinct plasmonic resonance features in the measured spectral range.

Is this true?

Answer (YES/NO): NO